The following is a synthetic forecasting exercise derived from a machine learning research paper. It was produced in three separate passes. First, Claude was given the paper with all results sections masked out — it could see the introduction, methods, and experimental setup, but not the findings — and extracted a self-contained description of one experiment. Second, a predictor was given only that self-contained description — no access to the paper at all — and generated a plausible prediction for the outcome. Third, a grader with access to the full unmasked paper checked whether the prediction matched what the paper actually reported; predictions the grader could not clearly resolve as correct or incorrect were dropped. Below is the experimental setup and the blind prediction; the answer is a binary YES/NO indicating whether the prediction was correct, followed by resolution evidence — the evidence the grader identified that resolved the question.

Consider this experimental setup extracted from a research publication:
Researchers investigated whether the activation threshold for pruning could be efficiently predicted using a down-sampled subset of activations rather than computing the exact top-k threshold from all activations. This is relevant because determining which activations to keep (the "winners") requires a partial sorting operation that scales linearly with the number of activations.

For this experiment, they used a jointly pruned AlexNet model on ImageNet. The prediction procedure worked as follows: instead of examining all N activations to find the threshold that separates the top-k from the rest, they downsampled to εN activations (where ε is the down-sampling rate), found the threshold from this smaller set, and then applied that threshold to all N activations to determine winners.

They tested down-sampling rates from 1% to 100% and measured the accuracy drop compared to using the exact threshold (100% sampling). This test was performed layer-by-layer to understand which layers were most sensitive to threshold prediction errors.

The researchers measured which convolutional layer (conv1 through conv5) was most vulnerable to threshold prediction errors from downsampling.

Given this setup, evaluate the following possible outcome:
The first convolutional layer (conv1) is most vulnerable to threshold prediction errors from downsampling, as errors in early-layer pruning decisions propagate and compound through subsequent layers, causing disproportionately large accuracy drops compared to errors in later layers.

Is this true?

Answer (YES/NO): YES